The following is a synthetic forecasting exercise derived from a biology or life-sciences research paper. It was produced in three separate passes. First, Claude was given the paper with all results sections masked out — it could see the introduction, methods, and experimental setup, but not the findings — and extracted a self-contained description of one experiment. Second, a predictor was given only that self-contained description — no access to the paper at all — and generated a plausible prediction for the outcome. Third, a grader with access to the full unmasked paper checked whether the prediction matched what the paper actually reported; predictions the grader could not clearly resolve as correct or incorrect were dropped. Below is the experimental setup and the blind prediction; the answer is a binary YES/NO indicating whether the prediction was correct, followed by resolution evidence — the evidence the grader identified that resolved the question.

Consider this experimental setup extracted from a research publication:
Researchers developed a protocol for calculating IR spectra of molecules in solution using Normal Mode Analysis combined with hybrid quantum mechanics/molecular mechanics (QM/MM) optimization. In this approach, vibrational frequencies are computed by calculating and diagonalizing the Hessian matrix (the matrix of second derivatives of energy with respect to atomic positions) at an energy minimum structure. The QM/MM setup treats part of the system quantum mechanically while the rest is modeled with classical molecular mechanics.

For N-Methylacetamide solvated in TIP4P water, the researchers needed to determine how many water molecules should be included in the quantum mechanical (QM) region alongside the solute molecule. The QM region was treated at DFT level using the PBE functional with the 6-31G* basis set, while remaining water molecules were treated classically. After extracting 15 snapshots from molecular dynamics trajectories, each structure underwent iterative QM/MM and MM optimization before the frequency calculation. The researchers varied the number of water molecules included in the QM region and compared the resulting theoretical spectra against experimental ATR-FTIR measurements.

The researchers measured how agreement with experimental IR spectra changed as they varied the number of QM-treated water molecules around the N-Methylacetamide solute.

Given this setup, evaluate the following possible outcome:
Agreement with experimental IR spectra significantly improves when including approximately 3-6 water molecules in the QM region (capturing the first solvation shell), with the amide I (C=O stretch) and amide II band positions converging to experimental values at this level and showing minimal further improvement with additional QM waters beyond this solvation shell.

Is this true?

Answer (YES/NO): NO